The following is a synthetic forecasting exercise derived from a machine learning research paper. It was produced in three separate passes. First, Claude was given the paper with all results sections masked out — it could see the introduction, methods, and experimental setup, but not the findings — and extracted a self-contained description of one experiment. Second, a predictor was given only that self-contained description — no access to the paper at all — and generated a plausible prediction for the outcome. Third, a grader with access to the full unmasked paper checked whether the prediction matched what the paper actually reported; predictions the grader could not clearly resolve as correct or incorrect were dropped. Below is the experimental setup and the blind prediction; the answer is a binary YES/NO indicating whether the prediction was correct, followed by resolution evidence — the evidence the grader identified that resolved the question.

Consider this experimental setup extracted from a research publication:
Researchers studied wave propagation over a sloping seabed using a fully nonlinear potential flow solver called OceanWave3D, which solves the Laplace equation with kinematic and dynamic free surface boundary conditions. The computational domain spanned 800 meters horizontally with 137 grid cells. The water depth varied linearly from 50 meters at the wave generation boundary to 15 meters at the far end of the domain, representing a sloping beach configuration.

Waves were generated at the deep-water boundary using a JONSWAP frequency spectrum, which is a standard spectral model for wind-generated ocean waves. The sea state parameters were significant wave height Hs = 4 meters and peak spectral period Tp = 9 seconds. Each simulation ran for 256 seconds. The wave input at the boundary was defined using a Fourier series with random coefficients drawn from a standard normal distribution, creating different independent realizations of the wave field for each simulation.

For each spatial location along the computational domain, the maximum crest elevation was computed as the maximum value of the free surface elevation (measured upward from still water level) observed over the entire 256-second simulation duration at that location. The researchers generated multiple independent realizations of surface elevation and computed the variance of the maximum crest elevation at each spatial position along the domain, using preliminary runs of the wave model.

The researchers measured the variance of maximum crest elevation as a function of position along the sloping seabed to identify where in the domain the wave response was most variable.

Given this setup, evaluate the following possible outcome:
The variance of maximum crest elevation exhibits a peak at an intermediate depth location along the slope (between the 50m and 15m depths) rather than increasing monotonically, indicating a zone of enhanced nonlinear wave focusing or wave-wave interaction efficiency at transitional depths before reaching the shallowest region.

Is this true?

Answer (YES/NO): YES